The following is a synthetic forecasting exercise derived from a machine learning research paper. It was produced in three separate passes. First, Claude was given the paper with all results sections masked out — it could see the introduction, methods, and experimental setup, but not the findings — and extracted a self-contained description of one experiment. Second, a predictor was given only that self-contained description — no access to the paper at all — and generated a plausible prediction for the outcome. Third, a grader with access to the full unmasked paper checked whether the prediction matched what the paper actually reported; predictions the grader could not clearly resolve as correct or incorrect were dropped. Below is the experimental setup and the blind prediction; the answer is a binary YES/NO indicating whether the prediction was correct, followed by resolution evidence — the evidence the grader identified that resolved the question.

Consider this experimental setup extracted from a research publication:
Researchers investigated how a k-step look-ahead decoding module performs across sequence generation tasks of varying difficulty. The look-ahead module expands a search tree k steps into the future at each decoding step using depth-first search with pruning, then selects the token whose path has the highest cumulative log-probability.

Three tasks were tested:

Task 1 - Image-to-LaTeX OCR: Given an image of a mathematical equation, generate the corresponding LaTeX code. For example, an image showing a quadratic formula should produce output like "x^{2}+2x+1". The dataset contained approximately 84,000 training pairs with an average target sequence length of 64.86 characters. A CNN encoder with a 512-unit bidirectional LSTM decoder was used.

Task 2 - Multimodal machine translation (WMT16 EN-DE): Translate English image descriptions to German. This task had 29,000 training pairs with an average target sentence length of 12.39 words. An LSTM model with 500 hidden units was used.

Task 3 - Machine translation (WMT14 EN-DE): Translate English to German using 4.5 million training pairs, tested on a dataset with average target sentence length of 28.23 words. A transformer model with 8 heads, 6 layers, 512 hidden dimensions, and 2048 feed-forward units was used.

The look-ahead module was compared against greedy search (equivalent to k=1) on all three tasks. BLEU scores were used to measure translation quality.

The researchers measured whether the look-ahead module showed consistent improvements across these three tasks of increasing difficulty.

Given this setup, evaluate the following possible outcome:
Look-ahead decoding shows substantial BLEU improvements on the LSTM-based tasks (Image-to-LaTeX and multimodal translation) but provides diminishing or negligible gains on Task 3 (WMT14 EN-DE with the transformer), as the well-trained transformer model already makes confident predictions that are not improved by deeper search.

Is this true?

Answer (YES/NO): NO